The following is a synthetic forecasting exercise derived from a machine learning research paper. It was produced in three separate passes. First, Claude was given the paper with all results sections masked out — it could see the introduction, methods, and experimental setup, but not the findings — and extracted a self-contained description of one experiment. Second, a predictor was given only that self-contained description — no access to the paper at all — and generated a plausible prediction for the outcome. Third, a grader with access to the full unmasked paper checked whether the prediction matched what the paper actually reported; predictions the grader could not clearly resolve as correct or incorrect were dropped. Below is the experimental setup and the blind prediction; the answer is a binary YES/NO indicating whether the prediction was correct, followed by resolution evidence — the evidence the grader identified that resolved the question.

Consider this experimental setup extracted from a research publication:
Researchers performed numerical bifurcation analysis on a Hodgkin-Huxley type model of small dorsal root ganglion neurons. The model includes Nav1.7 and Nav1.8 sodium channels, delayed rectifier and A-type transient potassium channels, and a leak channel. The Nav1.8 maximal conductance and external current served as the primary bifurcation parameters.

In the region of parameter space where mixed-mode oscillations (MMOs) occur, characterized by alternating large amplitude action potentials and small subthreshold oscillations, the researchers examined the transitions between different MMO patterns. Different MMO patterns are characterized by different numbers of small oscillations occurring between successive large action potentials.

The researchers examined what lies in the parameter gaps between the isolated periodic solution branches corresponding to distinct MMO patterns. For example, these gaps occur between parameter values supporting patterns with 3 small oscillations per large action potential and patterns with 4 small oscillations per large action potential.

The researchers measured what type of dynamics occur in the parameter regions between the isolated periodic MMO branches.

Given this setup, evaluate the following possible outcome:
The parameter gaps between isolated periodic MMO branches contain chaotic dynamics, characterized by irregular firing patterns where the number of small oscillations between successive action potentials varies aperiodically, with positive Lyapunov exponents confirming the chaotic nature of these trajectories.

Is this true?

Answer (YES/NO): NO